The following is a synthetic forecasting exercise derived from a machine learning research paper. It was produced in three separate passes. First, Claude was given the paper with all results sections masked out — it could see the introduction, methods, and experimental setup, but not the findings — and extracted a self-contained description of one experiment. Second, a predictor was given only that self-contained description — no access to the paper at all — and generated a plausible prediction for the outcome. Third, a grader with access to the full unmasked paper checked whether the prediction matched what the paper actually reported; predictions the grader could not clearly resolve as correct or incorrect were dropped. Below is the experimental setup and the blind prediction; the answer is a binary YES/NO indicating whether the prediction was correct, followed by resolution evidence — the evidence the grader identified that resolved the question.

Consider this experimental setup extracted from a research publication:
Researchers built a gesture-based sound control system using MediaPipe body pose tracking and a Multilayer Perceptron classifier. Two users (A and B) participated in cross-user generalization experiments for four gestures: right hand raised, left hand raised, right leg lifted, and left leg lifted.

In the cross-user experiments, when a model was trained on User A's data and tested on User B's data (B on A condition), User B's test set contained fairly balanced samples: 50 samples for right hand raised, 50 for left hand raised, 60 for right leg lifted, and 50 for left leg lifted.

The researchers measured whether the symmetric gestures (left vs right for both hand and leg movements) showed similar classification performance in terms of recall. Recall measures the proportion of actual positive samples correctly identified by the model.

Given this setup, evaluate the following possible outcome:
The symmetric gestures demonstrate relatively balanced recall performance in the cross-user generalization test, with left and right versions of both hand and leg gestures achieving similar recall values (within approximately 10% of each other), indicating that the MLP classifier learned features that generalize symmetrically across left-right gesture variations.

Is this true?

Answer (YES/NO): YES